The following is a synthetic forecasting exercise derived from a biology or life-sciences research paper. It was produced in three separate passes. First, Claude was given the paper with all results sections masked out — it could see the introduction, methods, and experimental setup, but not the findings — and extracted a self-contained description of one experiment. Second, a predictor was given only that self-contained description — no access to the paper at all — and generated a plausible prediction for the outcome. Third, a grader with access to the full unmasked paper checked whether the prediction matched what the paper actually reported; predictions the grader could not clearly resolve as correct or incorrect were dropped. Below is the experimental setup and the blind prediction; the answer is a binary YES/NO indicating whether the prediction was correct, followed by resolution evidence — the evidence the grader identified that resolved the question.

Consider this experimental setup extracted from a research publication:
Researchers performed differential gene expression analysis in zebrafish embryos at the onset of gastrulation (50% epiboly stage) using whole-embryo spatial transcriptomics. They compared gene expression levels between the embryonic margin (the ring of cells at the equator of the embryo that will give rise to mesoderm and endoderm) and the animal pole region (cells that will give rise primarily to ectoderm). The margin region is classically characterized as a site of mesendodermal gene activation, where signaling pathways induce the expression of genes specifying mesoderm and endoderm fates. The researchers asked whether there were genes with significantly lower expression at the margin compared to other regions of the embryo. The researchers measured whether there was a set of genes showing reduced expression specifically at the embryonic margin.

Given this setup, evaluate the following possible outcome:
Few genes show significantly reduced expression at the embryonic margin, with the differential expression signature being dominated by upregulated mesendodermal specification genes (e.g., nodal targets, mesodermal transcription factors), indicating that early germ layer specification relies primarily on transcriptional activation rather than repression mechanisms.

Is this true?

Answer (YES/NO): NO